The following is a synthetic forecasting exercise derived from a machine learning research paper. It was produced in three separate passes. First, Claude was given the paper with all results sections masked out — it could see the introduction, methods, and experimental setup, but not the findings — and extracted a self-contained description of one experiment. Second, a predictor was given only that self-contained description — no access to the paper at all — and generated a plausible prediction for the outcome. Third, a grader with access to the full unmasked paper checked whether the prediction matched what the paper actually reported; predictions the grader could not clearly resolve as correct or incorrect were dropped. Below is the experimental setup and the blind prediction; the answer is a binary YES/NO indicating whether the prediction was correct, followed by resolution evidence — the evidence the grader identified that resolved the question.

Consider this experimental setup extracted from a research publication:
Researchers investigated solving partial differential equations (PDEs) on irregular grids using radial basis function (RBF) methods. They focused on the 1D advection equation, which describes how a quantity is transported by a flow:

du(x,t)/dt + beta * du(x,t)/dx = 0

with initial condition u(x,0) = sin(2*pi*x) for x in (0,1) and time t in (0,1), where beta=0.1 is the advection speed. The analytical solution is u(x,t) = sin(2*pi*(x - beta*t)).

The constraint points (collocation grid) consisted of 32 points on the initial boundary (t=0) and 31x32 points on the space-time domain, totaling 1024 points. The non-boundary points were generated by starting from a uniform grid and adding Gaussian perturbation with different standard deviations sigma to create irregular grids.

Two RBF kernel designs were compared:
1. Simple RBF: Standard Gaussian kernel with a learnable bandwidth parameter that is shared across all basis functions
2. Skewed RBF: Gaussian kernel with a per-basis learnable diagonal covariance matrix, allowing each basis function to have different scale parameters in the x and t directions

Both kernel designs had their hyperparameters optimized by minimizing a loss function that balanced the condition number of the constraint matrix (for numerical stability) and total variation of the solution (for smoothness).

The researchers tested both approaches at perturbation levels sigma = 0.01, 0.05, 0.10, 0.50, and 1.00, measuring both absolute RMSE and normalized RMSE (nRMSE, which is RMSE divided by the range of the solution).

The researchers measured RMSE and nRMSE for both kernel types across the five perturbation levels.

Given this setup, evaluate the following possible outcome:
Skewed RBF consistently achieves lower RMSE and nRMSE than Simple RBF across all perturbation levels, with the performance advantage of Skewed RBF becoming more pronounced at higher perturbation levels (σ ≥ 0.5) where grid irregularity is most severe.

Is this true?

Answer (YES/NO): NO